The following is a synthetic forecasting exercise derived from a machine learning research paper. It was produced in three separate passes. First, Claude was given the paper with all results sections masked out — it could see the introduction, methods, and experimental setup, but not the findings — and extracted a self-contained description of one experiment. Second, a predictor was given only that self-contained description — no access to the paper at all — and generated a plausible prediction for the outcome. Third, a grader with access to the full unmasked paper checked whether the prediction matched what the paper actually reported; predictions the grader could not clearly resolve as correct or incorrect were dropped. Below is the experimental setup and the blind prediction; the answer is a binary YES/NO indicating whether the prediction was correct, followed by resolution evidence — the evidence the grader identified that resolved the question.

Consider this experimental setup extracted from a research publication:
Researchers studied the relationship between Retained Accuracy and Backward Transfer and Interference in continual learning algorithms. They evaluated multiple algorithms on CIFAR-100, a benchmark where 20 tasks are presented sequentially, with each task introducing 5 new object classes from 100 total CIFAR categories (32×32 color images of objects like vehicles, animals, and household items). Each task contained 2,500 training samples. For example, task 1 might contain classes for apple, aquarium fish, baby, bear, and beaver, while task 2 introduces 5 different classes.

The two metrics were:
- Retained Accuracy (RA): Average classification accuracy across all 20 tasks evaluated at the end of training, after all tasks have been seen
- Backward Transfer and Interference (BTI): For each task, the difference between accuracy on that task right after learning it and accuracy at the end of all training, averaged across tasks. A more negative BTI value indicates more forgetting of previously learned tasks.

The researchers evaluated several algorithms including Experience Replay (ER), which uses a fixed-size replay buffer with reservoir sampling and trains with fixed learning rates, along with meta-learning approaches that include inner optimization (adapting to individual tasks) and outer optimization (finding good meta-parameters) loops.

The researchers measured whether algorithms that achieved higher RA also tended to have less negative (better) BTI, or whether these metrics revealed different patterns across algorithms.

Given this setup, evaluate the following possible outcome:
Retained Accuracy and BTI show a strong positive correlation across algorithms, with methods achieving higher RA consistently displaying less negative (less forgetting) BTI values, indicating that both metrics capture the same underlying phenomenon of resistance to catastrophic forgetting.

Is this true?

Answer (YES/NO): NO